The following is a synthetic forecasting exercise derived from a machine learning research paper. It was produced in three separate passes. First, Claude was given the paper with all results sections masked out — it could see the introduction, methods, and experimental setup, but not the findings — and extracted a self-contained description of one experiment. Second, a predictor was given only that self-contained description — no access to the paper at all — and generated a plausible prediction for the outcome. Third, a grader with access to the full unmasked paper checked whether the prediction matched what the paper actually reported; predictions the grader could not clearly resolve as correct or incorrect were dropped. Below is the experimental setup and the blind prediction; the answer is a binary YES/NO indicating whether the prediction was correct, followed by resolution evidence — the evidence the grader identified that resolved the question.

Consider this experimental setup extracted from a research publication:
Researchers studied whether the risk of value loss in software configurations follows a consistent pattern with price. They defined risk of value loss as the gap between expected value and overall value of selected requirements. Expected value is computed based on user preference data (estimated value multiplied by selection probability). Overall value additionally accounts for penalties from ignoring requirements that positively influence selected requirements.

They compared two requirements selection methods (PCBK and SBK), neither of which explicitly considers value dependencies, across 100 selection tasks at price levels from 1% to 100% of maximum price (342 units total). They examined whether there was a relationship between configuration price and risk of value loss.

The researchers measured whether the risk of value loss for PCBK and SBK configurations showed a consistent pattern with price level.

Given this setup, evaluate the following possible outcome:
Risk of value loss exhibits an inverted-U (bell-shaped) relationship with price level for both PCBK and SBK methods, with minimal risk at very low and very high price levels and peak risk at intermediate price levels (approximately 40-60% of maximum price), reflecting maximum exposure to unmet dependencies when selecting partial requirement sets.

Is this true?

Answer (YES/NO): NO